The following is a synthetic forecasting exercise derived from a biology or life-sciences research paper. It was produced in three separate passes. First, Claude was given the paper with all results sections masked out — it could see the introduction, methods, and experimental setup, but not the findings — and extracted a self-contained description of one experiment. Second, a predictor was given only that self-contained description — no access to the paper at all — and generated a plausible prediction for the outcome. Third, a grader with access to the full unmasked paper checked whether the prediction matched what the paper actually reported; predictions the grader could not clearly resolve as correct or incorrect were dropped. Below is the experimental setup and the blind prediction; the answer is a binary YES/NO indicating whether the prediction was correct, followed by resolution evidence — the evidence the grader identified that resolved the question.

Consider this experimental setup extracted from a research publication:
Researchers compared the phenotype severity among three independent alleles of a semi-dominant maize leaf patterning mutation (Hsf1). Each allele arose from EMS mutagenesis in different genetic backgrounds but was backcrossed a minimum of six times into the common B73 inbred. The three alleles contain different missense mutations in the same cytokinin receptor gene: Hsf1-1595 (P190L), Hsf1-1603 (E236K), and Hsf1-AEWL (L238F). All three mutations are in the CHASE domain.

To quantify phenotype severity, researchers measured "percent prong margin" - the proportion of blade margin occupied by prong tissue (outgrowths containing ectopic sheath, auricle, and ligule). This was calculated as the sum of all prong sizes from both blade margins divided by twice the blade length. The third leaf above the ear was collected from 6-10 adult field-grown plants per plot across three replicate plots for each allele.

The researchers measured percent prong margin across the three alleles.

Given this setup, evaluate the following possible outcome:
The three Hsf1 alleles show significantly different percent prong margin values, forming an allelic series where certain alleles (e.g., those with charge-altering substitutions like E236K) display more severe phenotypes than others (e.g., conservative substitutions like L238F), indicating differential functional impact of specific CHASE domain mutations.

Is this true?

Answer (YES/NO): NO